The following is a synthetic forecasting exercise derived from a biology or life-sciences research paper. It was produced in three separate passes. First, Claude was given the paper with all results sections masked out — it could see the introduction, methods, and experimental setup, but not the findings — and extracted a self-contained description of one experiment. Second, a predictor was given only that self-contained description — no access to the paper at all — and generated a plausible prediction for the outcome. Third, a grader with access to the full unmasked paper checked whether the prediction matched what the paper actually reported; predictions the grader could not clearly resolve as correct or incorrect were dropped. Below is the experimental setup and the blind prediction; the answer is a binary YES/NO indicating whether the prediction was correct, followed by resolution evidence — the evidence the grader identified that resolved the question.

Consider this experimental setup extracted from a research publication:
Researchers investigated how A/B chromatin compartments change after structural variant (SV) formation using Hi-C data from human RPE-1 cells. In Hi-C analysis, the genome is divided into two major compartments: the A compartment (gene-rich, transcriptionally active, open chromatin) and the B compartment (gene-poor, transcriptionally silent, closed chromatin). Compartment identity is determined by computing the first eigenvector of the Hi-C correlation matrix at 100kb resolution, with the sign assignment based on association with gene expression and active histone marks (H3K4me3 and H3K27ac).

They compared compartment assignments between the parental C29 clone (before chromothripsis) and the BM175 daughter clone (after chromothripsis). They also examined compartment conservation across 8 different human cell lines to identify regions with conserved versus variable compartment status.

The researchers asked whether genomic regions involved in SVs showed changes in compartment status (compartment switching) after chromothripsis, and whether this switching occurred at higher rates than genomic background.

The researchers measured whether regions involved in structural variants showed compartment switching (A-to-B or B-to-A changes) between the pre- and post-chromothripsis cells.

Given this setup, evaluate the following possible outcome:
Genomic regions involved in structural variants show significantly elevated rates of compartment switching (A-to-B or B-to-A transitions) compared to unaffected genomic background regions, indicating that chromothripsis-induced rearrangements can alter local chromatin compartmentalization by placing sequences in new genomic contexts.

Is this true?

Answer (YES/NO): NO